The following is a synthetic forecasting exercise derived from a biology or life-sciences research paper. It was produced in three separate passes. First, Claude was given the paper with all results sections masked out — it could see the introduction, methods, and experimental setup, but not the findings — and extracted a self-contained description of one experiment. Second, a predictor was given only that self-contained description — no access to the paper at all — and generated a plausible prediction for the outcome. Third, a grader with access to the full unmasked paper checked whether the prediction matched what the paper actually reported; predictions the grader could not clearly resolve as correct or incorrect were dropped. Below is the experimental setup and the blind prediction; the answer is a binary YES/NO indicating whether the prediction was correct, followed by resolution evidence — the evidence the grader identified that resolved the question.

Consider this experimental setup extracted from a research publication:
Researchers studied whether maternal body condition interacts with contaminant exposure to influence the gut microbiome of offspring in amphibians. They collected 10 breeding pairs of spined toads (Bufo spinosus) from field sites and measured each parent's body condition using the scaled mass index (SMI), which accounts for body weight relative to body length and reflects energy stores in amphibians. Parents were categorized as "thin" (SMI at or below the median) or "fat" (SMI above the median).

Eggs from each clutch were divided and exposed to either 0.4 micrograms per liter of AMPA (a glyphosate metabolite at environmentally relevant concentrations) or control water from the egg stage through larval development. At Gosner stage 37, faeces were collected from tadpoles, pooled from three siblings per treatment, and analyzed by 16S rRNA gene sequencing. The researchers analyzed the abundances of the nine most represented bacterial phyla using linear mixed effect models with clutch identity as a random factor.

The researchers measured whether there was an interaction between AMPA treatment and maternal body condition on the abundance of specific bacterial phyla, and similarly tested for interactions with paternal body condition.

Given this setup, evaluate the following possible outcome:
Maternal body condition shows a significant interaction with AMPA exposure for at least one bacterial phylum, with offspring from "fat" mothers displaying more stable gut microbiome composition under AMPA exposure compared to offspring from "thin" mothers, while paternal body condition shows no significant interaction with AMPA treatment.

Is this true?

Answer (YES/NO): NO